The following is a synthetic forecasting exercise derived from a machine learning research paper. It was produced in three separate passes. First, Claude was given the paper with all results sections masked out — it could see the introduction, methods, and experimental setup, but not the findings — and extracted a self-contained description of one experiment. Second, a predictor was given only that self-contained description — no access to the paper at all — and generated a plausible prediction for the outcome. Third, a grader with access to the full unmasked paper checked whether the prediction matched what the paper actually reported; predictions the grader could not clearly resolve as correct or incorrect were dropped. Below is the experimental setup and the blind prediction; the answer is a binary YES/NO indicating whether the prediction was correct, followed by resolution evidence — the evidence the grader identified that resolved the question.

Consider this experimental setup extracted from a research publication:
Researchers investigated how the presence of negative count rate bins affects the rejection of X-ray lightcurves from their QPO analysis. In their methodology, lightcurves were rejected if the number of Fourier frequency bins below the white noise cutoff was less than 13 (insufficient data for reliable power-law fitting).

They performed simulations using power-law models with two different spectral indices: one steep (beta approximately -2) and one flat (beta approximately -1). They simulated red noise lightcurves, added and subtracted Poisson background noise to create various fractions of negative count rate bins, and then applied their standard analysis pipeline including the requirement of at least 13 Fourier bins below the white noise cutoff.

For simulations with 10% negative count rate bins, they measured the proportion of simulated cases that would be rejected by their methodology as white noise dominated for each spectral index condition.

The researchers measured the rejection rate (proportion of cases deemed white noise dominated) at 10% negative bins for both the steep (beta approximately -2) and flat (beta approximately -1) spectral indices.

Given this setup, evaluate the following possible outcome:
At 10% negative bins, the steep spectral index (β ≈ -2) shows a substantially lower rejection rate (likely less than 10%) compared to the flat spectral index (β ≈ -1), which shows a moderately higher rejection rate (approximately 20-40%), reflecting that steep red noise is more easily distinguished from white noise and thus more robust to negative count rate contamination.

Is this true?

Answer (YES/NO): NO